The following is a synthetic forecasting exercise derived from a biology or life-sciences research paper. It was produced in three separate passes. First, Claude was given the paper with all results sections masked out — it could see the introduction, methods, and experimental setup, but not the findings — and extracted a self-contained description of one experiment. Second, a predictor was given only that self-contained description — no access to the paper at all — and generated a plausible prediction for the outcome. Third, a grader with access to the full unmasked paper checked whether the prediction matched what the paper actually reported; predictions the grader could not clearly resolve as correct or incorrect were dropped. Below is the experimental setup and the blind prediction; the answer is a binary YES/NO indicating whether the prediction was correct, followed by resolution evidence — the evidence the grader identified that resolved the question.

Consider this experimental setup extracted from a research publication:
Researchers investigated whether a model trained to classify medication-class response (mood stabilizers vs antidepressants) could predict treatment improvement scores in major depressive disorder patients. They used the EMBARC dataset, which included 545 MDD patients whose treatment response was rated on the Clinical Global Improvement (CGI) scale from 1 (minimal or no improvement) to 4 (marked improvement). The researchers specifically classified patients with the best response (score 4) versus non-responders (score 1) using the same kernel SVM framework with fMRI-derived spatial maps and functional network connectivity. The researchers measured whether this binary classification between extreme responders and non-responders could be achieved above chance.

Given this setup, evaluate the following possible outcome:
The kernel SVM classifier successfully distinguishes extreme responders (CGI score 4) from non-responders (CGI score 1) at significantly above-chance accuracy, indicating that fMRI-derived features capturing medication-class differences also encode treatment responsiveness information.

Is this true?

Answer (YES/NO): NO